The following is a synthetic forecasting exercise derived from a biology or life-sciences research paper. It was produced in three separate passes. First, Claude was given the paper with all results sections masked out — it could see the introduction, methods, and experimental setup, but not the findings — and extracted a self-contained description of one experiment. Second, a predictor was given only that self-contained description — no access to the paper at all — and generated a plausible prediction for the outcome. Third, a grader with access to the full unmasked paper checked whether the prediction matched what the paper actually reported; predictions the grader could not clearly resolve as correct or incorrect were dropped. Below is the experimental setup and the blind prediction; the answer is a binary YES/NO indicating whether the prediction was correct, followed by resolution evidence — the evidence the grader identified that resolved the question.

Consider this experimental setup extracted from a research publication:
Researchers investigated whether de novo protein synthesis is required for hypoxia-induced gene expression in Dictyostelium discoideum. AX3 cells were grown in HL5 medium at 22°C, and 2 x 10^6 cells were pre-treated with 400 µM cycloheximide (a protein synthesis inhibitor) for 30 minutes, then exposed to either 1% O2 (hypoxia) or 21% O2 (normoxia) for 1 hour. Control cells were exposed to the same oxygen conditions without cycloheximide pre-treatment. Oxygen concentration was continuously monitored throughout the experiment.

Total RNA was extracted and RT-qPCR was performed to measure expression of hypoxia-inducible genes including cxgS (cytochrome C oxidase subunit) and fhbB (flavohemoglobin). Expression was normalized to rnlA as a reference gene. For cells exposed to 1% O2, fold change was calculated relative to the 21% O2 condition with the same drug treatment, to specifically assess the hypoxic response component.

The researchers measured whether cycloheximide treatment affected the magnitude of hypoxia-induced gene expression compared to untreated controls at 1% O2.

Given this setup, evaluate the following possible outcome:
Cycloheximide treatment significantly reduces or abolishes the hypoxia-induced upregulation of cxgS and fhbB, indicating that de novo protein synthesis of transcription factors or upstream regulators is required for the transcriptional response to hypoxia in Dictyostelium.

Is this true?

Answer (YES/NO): NO